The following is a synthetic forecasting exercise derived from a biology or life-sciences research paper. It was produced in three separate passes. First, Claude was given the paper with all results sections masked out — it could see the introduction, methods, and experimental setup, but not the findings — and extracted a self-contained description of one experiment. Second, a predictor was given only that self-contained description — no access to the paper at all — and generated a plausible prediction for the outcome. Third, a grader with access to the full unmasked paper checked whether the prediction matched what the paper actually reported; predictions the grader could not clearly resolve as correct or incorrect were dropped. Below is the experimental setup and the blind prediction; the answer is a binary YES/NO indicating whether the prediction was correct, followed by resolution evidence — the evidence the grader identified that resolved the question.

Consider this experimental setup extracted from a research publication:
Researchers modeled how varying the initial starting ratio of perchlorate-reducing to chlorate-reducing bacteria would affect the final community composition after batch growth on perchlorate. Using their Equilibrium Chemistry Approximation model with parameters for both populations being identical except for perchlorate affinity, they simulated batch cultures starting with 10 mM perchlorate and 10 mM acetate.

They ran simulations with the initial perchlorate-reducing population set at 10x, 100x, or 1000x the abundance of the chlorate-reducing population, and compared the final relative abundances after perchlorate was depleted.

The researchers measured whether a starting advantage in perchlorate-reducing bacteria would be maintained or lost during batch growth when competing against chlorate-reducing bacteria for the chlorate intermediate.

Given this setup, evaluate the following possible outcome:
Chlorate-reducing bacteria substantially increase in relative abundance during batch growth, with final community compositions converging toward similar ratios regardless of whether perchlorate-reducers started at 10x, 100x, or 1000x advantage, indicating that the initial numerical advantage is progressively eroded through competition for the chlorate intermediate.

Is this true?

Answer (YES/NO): NO